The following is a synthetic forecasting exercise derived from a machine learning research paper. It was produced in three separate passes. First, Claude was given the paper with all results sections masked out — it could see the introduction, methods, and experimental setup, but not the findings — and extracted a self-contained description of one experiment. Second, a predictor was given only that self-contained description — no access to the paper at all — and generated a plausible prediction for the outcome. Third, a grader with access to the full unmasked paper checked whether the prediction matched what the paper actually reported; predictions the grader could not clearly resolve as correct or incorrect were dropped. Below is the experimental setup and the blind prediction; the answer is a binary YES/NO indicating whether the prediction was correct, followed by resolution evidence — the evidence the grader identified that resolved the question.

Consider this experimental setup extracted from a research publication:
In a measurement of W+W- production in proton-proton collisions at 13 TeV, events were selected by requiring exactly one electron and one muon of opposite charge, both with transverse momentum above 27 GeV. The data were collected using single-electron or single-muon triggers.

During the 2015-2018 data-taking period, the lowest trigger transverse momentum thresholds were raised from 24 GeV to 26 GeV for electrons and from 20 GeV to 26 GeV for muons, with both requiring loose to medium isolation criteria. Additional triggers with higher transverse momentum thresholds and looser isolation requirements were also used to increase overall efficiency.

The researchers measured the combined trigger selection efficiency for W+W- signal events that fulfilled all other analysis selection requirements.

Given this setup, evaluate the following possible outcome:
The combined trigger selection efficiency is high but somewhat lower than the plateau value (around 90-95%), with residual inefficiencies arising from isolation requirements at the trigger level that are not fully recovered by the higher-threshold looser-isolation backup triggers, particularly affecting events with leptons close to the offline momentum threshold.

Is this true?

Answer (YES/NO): NO